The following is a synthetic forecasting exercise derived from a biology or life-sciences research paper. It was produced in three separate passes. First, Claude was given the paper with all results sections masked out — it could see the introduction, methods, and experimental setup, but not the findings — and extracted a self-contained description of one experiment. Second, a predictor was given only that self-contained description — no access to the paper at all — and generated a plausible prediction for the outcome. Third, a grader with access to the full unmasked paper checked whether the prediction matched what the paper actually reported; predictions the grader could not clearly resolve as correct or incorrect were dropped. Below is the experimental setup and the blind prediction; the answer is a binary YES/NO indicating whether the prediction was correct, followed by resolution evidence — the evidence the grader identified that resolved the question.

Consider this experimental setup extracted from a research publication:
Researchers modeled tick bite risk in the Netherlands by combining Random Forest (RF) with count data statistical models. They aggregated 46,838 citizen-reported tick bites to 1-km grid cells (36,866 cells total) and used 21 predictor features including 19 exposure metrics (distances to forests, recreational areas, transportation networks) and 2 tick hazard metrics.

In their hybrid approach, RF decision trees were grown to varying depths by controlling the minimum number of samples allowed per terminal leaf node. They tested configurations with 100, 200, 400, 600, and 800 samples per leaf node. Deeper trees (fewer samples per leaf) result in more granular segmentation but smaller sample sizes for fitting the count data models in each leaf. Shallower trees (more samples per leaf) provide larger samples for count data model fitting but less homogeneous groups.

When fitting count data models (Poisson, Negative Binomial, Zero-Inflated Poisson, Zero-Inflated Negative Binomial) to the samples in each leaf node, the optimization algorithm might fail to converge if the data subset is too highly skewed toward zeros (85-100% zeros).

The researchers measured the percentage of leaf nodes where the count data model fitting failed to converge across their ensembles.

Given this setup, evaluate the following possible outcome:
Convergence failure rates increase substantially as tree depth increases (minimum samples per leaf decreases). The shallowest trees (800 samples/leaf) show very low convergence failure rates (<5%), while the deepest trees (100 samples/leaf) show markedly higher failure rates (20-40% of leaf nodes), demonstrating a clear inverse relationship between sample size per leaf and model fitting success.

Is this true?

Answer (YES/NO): NO